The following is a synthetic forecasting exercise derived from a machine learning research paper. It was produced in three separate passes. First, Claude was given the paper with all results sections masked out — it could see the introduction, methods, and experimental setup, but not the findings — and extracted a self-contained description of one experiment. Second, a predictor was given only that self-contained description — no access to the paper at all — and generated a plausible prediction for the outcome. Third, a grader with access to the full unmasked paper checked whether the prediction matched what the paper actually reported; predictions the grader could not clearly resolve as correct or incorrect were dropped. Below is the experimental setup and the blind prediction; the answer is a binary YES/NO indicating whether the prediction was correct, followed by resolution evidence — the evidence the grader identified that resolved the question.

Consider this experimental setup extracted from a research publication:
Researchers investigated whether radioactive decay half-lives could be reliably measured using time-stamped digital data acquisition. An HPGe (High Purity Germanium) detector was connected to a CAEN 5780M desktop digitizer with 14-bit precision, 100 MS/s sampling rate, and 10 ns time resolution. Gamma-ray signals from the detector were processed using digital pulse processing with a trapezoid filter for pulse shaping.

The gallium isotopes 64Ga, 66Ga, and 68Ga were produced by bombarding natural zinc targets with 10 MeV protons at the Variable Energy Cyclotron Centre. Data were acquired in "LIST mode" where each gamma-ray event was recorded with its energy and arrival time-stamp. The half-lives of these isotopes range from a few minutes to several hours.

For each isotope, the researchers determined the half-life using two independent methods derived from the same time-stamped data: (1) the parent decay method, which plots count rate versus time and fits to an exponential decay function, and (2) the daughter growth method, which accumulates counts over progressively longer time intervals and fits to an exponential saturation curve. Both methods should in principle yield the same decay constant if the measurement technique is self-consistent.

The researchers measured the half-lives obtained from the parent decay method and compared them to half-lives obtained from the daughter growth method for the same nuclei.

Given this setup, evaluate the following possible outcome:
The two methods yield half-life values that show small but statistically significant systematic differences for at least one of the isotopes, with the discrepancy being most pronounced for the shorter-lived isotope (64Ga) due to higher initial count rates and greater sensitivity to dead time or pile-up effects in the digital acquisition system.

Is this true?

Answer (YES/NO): NO